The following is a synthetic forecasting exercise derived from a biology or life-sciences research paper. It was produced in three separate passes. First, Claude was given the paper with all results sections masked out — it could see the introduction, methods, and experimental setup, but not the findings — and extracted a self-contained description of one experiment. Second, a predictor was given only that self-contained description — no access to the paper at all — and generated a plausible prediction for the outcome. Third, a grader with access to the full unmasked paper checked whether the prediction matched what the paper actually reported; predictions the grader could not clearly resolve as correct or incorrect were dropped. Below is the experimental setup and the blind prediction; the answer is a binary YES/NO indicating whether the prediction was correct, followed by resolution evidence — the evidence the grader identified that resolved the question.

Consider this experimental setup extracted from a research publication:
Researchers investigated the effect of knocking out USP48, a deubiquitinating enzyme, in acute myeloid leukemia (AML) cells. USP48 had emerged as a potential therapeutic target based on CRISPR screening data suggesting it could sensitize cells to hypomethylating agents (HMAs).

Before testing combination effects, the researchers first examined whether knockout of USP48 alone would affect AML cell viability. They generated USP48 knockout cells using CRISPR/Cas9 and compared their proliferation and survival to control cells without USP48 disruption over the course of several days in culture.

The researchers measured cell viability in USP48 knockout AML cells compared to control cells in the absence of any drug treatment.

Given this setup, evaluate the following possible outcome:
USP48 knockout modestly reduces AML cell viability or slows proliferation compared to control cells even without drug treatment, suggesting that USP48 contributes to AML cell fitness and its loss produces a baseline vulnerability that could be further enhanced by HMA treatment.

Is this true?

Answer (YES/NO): NO